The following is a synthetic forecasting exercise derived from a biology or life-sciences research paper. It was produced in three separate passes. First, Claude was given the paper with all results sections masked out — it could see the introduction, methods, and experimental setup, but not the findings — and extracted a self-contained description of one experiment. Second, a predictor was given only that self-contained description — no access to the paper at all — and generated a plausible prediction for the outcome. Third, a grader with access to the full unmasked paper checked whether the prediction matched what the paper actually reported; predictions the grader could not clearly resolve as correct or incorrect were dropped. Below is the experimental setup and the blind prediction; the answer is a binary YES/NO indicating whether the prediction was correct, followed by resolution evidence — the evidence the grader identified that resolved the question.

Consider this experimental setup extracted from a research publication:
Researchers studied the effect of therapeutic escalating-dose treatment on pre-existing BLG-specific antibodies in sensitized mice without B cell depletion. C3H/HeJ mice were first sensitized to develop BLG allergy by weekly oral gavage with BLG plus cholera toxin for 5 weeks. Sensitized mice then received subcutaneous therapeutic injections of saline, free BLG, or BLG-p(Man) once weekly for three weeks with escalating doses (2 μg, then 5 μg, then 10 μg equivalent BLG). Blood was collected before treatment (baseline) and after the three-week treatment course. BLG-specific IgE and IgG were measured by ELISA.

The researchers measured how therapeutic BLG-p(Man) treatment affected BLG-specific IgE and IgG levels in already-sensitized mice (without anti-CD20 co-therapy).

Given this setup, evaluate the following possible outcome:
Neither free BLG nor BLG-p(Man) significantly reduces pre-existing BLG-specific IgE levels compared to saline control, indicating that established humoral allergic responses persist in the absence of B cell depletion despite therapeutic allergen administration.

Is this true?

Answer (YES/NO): YES